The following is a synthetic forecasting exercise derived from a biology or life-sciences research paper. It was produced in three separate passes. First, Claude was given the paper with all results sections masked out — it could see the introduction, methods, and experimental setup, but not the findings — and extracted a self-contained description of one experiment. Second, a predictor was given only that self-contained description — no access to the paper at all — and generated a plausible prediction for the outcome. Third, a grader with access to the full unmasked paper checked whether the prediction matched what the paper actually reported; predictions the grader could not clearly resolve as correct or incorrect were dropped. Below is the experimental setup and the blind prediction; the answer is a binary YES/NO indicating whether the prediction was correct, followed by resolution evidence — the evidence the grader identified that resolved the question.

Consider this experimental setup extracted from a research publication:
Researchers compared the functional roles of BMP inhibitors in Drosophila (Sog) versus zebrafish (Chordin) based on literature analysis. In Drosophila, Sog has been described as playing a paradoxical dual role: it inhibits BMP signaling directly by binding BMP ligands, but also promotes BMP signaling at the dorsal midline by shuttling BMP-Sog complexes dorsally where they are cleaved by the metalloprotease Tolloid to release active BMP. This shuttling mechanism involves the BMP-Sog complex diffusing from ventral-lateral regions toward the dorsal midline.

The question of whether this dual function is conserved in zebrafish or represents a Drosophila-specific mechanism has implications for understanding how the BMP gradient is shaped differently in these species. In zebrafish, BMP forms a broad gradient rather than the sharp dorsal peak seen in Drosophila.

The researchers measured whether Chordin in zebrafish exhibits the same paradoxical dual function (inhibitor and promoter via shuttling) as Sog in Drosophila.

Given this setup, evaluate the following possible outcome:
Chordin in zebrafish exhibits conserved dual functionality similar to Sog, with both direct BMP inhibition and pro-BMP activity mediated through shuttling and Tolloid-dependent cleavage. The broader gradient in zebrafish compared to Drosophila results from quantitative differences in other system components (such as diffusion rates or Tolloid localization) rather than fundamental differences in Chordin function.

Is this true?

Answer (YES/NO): NO